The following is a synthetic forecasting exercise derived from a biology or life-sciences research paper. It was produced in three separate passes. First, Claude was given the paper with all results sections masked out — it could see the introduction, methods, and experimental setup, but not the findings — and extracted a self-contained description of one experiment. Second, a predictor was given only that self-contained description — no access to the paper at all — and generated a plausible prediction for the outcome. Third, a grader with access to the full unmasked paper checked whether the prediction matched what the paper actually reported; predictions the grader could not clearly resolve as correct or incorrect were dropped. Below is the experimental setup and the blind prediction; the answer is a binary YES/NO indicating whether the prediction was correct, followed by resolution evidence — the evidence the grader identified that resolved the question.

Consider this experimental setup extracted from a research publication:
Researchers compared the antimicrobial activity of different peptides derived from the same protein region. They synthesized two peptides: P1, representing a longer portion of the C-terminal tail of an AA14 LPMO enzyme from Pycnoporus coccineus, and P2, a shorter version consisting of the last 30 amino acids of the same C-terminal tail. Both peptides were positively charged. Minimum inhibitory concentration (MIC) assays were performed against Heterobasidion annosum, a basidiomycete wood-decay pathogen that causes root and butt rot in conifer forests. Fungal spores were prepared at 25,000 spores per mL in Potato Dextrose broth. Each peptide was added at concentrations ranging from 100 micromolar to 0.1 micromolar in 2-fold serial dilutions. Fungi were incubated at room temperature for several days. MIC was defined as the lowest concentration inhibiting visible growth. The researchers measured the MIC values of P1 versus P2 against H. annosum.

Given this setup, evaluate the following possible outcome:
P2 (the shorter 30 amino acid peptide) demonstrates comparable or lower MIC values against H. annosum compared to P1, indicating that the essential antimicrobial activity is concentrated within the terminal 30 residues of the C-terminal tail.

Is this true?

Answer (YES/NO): YES